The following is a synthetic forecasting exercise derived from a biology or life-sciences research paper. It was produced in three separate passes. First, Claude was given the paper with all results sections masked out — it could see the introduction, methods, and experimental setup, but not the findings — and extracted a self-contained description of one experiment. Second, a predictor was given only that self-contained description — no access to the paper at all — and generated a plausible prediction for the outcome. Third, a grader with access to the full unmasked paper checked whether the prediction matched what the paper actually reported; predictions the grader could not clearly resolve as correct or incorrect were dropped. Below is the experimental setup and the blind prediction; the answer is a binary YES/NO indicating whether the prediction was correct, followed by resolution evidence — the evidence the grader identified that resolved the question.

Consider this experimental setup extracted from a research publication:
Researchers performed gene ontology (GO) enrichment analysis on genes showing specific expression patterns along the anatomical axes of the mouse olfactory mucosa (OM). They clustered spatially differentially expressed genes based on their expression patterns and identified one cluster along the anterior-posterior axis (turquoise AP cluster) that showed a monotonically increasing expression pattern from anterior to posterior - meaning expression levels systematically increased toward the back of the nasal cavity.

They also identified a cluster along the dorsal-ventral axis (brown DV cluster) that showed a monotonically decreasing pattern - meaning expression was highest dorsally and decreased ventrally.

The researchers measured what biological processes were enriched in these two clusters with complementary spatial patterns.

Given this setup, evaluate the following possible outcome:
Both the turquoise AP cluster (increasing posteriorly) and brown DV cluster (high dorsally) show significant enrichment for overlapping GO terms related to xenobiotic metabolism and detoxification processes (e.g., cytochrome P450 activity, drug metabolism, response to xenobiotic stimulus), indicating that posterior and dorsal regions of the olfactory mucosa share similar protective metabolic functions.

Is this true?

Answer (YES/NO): NO